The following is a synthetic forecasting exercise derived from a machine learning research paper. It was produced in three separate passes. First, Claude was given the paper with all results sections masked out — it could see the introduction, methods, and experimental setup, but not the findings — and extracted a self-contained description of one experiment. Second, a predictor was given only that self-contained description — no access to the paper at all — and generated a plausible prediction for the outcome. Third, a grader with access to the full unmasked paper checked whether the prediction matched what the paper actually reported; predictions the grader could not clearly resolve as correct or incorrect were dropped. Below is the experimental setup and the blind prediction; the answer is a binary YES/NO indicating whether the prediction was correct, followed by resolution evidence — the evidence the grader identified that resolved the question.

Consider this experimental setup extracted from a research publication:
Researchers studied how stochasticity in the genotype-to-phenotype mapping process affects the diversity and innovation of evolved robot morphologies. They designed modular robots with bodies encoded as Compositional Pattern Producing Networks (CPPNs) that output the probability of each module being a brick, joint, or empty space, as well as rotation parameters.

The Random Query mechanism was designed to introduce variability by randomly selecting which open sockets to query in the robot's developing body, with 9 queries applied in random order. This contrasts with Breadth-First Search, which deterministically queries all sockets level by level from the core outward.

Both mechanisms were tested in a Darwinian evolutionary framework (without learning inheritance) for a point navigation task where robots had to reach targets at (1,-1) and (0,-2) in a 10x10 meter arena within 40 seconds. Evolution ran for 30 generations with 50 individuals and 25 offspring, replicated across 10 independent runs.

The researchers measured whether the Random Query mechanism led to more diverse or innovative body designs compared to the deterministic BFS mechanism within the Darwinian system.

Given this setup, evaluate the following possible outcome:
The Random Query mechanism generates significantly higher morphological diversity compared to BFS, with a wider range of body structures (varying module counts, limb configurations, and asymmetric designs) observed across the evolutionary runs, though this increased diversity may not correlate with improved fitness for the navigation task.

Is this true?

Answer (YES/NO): NO